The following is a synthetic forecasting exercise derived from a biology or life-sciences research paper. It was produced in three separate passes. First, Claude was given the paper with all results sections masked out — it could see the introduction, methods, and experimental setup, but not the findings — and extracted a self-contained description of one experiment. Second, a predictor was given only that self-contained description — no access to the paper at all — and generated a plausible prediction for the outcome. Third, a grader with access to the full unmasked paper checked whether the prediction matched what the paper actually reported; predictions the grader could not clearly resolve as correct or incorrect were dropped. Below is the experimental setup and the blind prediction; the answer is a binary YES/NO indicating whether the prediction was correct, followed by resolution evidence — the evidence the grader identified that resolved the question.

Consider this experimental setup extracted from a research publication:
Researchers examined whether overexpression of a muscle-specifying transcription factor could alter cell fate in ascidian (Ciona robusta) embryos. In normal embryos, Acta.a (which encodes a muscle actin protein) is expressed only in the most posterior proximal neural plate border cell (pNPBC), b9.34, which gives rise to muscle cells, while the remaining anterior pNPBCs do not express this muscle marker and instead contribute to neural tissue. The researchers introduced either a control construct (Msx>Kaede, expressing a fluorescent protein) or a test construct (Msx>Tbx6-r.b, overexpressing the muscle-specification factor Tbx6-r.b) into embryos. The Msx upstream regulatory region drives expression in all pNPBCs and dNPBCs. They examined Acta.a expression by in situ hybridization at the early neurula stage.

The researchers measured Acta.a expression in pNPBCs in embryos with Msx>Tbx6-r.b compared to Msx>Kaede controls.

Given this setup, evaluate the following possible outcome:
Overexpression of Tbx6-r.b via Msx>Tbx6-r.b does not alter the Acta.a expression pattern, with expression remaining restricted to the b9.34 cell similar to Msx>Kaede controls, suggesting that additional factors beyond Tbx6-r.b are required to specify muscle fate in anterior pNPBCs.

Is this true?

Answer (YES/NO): NO